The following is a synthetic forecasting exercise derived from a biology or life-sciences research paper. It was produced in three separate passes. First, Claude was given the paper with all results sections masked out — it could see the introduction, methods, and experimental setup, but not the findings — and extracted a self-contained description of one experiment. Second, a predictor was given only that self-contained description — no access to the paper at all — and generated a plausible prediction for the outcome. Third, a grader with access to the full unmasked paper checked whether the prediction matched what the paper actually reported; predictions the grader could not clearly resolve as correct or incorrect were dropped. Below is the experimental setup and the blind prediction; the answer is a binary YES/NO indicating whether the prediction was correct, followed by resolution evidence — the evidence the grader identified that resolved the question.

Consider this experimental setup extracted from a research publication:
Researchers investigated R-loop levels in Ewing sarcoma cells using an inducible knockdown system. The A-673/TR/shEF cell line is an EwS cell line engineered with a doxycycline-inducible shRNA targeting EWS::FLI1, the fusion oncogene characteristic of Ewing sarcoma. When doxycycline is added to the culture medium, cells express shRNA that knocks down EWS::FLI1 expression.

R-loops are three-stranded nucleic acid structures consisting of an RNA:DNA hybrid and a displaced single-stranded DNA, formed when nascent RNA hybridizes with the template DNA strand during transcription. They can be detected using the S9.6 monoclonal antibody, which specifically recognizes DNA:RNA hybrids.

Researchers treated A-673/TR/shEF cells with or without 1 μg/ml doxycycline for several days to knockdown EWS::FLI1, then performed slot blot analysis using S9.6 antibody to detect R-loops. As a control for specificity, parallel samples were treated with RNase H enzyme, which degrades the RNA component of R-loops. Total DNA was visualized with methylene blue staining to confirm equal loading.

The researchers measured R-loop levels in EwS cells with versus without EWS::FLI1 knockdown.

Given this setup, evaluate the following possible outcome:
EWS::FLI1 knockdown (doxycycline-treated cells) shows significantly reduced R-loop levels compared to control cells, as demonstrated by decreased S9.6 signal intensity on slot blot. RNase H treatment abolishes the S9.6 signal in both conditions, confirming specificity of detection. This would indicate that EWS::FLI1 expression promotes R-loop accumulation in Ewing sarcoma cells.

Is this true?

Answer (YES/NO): YES